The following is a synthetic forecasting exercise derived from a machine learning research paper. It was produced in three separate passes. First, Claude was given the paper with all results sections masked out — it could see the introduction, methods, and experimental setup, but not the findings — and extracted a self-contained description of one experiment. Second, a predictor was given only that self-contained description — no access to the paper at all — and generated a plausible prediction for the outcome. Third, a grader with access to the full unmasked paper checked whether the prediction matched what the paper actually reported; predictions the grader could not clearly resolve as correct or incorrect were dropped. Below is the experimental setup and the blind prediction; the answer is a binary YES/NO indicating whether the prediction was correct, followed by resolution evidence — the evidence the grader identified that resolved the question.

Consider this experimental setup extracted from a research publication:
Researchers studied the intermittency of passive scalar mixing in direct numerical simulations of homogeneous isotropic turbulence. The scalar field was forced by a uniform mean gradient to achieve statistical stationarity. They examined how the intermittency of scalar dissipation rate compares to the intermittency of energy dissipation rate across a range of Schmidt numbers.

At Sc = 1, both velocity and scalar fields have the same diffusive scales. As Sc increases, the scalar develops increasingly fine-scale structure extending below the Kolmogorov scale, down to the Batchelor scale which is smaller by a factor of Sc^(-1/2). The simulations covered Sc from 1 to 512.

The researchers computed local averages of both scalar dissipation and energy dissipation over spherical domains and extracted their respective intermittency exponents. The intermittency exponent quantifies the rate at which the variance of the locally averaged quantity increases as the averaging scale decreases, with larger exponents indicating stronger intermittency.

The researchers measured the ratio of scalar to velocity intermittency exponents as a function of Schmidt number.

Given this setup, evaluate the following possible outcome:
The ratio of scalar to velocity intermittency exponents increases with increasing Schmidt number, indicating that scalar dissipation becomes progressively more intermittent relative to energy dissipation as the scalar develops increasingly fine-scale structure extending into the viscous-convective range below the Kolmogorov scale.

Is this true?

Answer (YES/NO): NO